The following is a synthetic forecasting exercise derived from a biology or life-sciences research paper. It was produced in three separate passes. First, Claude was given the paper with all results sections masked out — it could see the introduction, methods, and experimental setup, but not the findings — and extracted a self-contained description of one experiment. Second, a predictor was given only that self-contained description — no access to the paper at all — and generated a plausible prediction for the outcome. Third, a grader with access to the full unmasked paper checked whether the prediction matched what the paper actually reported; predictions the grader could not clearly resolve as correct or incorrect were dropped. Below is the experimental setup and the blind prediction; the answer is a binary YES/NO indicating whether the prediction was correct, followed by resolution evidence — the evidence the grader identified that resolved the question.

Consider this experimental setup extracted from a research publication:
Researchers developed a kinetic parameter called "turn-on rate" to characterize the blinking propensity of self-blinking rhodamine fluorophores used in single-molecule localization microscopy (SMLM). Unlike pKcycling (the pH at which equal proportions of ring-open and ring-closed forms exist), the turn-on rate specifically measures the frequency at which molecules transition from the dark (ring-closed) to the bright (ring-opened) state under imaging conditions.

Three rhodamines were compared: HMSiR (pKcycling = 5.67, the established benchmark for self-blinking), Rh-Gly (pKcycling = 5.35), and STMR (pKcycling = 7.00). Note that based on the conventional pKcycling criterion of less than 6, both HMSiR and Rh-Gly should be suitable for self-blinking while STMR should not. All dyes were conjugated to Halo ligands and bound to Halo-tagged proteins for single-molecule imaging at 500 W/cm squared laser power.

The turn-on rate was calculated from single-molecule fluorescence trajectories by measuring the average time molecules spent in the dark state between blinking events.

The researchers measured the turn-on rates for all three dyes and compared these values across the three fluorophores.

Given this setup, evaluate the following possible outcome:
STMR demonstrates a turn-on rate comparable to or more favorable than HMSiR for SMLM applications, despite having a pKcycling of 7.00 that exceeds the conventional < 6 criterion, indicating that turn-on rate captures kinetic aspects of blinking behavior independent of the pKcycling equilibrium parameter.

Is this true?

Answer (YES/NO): YES